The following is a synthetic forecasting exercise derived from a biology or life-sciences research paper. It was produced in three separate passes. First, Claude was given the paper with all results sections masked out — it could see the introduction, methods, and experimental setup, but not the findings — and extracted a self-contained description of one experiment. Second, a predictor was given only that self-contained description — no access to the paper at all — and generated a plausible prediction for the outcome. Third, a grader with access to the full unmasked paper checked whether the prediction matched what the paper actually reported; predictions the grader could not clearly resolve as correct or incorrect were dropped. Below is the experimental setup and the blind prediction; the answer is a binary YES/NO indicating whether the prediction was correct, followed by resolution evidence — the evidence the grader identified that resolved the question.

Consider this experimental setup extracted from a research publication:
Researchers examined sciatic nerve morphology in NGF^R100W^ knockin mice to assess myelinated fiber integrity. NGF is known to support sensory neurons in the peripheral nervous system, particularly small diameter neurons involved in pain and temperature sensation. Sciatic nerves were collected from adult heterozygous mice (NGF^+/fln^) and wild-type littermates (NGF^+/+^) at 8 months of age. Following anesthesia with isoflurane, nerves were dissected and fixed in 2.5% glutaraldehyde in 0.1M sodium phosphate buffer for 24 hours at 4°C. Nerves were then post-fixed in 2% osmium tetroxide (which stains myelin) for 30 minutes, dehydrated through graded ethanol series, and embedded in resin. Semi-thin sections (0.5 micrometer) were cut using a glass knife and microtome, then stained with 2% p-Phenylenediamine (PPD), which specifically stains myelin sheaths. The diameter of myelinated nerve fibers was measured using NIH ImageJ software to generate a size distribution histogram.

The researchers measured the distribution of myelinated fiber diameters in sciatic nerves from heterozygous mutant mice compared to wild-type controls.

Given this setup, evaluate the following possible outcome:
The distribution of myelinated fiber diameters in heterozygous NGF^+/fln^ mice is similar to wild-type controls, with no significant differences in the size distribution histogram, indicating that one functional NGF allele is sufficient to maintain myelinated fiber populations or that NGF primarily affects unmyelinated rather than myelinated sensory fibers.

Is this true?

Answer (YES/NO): YES